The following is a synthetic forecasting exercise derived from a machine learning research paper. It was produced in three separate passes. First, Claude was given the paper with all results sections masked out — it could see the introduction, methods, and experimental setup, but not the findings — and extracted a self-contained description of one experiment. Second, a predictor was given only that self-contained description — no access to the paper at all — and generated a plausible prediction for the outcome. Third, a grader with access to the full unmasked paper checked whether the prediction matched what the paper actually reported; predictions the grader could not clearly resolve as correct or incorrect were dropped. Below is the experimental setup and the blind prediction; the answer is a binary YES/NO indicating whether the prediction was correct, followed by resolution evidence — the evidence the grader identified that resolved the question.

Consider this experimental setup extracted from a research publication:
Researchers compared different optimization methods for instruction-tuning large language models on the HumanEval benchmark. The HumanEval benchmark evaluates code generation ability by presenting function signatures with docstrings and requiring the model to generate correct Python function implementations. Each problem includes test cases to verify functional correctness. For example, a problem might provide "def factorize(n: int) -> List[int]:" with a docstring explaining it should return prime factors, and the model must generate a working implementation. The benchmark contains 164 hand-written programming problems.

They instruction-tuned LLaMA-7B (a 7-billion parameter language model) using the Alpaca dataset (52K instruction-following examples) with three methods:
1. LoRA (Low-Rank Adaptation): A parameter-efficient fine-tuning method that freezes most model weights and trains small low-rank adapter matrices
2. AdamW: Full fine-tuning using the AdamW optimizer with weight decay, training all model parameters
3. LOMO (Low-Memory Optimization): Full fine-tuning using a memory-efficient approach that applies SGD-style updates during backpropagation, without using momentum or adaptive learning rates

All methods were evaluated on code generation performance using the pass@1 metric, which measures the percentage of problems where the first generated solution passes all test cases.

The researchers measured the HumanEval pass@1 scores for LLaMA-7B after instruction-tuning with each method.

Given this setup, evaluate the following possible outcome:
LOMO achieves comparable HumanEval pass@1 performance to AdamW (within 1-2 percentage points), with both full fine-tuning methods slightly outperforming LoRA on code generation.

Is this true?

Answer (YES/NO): YES